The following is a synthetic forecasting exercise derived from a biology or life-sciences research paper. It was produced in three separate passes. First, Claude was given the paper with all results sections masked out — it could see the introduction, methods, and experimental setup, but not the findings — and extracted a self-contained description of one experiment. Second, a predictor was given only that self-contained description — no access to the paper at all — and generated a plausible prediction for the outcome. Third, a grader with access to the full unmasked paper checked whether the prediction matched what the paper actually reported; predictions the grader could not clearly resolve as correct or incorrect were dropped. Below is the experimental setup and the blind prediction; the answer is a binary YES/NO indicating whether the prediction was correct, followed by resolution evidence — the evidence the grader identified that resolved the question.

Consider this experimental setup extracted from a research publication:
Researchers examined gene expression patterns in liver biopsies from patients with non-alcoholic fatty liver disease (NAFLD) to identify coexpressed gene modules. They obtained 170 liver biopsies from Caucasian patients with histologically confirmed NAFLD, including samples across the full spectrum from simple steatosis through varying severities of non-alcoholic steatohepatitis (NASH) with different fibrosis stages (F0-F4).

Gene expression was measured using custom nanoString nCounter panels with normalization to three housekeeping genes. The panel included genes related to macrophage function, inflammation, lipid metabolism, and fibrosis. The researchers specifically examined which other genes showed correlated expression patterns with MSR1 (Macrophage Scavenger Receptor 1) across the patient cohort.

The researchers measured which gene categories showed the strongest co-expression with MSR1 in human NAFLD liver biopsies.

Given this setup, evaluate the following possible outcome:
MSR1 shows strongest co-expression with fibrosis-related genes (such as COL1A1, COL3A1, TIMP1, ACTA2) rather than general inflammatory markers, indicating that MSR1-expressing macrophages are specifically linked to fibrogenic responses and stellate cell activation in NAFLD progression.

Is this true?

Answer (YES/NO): NO